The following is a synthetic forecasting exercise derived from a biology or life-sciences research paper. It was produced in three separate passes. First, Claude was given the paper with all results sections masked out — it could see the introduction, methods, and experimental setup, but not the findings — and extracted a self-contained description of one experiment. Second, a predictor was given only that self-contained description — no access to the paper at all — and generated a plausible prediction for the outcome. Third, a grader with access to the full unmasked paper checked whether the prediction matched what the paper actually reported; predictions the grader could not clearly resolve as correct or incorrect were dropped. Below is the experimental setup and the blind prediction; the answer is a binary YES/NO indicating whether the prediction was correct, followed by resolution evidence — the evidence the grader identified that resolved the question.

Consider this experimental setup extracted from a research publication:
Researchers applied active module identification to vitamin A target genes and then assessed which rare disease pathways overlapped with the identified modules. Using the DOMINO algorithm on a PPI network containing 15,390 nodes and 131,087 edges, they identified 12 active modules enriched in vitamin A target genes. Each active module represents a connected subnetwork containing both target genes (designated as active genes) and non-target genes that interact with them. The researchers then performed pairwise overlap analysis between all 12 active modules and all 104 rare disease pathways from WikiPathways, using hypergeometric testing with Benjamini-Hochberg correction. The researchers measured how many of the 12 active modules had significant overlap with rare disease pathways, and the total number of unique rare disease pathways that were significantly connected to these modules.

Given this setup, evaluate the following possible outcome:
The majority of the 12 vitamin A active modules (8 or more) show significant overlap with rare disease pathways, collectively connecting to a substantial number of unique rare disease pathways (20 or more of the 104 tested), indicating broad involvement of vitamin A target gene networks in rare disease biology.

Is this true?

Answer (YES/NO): NO